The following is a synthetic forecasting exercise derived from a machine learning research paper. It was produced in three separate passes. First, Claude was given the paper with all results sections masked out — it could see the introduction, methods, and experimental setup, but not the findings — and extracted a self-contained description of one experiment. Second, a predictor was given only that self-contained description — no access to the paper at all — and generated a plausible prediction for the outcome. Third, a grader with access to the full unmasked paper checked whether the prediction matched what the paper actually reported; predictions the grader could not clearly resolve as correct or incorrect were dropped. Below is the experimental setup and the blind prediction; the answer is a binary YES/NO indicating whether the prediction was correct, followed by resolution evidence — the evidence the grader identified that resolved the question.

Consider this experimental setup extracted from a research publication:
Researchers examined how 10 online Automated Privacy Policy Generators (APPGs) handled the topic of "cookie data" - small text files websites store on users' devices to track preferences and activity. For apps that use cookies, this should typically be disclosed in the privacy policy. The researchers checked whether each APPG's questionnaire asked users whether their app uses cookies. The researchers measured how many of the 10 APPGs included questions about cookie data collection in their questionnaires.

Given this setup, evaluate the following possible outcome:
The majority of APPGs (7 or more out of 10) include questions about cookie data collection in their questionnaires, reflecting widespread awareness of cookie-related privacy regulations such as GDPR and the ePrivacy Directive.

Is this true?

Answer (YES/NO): NO